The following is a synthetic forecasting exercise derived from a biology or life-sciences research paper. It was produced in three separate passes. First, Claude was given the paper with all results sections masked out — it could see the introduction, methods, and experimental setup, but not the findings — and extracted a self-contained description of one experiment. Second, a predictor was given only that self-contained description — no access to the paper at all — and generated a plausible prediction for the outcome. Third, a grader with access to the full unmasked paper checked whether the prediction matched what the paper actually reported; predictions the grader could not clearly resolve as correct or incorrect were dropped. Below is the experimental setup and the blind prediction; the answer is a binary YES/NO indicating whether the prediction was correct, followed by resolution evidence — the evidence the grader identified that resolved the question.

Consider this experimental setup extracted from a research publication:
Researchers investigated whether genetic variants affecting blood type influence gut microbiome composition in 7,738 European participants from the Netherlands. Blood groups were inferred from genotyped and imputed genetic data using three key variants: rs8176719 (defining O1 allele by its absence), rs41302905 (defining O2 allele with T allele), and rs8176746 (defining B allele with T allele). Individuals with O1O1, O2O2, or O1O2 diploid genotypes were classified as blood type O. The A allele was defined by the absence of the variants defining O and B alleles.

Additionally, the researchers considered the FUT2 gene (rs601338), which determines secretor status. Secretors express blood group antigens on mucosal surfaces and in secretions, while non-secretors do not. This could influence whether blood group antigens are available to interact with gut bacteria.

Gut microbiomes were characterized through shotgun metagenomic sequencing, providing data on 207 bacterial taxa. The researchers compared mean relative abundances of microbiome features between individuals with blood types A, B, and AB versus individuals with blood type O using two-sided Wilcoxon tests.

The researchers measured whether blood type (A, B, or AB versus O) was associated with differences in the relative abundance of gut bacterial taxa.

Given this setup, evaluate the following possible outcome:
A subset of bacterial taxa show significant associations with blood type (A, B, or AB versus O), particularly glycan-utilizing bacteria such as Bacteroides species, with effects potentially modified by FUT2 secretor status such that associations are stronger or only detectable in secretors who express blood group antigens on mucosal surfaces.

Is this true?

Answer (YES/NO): NO